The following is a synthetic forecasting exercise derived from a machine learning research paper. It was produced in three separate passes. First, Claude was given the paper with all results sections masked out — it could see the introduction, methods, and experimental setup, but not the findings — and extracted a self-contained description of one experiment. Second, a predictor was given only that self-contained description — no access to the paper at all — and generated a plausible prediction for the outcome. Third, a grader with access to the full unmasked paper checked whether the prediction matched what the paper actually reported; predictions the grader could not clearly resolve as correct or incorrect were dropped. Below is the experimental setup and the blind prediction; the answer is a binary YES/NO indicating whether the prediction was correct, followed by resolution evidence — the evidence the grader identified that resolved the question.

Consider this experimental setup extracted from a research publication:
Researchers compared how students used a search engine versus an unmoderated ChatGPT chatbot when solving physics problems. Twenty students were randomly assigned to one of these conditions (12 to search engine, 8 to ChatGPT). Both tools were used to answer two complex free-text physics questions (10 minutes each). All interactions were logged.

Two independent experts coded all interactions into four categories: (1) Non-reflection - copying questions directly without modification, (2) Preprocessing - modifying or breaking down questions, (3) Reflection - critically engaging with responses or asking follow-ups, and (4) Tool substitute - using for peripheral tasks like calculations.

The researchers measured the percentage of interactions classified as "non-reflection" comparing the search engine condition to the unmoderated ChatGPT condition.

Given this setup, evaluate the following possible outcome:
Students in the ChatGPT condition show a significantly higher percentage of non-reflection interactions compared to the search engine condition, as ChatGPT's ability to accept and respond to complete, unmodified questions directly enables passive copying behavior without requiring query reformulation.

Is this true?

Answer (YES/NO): YES